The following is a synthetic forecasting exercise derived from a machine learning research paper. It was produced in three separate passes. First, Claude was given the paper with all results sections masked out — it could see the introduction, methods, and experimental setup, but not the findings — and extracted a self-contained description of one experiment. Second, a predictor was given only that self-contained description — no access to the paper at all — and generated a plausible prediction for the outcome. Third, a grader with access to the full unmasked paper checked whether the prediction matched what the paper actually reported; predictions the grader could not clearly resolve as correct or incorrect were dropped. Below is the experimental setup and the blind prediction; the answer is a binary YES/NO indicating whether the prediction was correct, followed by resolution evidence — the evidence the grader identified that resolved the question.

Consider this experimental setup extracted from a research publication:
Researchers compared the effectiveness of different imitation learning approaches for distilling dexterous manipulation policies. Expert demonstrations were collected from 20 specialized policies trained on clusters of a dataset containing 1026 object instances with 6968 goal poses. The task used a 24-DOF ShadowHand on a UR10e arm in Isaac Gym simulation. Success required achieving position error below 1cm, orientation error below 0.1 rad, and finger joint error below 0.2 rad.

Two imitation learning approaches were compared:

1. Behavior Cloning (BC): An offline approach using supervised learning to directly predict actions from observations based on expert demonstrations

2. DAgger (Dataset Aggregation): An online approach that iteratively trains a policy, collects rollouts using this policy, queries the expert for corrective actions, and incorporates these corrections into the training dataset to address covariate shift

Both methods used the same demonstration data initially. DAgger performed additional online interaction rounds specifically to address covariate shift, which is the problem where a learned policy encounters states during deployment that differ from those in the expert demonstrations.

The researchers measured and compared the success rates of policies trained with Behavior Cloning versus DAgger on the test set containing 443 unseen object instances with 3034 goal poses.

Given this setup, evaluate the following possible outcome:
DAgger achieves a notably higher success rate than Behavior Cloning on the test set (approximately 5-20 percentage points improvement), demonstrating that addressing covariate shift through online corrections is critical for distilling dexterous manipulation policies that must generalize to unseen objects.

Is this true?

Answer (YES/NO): NO